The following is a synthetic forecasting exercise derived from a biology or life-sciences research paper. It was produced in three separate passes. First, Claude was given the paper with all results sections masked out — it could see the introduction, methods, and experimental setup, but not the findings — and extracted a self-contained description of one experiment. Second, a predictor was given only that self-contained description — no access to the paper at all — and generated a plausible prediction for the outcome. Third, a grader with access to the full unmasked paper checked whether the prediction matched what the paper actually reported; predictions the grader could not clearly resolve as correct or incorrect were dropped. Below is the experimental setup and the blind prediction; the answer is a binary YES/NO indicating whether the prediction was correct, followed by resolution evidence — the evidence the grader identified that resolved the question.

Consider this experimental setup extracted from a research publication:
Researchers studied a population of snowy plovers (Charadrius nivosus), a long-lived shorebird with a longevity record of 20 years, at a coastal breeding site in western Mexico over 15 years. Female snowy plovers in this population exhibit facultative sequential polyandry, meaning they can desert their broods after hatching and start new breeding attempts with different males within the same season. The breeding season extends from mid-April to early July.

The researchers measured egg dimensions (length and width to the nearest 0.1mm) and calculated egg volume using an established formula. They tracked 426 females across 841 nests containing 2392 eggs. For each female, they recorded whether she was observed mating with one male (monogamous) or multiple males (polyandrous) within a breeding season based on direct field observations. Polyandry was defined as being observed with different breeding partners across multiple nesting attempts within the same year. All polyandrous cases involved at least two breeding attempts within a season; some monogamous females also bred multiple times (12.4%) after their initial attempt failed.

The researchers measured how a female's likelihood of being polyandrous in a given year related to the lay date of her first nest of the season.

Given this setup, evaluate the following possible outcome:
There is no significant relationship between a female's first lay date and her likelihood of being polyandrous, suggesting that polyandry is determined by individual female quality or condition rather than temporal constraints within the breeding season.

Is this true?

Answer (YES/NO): NO